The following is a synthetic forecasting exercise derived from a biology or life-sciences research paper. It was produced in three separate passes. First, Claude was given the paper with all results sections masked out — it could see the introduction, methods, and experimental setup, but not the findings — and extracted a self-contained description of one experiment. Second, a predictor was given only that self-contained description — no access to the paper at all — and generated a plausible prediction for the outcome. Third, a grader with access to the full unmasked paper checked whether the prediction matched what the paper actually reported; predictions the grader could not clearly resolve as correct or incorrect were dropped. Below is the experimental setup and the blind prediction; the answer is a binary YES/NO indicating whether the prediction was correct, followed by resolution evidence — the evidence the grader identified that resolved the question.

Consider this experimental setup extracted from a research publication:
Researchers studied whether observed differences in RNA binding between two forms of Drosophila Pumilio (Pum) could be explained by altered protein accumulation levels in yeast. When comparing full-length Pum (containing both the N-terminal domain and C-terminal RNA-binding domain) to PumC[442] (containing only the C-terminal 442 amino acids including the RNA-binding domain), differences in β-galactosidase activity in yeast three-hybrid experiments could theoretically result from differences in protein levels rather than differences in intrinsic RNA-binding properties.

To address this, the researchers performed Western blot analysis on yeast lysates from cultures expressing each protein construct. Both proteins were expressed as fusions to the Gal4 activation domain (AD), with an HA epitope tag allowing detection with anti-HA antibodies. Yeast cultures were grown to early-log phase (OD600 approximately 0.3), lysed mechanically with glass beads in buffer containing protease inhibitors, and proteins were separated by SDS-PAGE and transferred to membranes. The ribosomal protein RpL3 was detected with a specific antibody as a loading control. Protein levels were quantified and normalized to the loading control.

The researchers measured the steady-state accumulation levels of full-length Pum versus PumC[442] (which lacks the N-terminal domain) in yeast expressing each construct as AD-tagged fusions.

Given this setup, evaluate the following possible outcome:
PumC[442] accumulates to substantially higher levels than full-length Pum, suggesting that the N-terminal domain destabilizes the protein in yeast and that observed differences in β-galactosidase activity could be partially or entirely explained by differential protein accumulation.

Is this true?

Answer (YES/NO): YES